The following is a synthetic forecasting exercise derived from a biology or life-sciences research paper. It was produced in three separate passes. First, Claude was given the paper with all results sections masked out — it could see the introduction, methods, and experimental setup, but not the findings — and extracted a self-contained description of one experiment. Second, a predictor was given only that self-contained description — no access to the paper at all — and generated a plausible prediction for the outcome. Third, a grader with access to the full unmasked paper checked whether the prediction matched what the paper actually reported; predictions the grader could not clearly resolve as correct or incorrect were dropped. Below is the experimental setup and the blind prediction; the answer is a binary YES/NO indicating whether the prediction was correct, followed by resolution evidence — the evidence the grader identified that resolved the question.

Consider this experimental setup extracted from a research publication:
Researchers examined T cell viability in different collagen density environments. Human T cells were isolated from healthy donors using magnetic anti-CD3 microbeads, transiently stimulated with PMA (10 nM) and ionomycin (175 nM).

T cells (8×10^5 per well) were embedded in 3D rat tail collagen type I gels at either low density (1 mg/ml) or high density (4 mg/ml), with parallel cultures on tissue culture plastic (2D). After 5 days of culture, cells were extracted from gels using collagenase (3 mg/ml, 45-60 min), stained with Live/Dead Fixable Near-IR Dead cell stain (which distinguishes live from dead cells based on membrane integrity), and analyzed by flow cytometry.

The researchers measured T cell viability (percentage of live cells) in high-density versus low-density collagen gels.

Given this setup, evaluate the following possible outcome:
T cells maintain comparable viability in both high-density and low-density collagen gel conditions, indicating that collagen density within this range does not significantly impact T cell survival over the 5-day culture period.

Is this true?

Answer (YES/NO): YES